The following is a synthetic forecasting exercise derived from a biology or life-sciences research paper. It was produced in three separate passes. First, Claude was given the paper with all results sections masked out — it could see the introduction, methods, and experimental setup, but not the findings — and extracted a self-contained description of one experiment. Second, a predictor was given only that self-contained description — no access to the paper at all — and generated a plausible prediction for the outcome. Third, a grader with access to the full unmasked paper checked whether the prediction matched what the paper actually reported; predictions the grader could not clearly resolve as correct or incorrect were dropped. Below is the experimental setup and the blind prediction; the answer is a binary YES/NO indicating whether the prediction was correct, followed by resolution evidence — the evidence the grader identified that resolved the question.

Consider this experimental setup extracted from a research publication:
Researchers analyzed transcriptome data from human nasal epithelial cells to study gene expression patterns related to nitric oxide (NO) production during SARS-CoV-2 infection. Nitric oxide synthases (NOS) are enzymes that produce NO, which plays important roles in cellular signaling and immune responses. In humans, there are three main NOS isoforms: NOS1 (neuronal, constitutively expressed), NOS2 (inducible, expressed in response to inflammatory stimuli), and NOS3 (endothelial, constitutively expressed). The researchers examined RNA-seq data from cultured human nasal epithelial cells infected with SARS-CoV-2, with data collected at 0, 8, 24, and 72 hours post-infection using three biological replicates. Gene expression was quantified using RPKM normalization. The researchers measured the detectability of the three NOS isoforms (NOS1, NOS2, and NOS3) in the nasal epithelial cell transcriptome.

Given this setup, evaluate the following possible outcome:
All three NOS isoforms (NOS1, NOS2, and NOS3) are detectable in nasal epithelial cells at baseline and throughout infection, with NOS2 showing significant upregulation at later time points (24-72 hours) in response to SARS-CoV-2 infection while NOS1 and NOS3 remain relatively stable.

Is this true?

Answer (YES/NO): NO